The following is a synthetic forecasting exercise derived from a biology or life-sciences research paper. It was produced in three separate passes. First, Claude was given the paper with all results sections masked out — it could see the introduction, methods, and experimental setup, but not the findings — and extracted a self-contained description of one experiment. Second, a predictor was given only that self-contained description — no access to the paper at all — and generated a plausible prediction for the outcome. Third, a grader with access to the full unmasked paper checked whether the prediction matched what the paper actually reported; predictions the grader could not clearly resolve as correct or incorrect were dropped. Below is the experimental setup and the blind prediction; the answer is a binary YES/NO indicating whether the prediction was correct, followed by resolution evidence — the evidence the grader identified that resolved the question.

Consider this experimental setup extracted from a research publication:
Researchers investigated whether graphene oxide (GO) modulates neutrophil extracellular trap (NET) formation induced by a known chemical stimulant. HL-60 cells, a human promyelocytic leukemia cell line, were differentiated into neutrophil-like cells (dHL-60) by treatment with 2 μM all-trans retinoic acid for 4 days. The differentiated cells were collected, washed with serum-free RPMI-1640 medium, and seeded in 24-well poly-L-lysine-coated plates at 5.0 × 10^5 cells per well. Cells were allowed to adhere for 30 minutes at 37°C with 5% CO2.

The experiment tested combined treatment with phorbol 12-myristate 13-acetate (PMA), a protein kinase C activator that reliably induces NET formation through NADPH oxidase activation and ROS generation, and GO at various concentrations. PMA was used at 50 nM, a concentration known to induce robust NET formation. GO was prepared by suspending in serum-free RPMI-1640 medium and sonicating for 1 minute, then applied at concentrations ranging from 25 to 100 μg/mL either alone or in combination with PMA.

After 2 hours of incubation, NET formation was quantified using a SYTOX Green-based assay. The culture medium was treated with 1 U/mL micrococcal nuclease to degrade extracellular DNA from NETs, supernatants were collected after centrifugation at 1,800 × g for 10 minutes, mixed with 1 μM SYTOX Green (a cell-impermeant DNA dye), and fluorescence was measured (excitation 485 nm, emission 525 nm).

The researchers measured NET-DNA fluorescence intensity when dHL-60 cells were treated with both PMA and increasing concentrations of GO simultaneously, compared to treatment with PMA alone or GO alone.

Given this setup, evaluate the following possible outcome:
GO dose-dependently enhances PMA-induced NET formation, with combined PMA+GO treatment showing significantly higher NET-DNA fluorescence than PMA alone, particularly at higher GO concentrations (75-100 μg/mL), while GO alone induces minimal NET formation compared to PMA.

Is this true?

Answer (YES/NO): NO